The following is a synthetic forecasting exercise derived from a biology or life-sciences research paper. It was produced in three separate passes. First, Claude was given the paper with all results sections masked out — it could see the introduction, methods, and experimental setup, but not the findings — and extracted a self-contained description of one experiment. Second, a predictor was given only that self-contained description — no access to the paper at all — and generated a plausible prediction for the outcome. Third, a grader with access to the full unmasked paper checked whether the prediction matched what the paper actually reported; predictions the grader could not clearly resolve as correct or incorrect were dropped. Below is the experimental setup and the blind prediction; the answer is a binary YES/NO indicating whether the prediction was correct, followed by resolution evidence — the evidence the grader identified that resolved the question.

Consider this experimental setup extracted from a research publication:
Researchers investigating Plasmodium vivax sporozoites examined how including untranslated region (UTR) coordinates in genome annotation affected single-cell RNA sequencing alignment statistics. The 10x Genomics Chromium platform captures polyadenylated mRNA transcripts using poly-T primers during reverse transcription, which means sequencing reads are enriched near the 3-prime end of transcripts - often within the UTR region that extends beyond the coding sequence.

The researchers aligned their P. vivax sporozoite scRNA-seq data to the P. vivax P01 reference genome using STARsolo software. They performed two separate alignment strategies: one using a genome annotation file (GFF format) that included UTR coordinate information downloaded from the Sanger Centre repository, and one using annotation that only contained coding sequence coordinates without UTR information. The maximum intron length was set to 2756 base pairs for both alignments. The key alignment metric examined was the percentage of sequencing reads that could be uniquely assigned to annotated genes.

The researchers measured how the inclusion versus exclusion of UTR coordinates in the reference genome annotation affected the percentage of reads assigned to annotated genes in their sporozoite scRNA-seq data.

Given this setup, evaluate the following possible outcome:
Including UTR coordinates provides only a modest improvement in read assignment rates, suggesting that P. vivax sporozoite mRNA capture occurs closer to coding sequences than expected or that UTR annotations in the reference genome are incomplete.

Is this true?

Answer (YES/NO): NO